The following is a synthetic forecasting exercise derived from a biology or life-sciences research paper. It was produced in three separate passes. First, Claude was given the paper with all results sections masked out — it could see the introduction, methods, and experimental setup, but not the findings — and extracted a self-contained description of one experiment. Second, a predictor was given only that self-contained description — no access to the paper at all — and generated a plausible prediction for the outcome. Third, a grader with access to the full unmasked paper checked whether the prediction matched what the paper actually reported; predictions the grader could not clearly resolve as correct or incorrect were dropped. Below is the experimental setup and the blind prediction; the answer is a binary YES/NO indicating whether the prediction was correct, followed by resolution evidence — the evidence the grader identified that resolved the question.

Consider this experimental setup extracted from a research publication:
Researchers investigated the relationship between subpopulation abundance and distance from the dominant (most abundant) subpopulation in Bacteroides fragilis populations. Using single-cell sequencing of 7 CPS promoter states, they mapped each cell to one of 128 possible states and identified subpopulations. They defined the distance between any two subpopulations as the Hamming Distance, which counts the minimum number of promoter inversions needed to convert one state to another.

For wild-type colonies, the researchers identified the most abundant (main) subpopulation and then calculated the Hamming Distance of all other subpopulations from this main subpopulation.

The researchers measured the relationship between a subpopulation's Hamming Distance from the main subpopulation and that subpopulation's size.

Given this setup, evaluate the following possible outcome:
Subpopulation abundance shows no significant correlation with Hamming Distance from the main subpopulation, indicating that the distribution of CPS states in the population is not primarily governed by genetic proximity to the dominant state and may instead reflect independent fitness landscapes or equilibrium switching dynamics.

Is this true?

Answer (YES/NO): NO